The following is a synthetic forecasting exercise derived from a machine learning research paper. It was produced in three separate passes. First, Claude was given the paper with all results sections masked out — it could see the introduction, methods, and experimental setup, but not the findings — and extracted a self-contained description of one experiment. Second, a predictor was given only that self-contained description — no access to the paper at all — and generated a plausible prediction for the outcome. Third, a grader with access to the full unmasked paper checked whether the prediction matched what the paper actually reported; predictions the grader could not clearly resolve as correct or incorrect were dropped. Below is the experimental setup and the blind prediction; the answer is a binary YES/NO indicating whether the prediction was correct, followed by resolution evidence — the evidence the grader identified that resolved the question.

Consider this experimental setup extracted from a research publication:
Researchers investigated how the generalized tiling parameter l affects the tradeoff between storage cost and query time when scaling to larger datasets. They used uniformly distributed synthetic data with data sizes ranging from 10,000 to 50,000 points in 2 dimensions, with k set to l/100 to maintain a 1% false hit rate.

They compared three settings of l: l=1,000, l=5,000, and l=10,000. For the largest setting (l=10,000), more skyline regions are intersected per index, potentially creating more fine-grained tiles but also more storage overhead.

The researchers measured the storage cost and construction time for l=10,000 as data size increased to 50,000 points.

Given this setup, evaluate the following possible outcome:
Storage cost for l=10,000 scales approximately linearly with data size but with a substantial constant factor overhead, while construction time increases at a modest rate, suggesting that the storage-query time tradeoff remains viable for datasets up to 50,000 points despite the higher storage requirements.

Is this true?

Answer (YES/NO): NO